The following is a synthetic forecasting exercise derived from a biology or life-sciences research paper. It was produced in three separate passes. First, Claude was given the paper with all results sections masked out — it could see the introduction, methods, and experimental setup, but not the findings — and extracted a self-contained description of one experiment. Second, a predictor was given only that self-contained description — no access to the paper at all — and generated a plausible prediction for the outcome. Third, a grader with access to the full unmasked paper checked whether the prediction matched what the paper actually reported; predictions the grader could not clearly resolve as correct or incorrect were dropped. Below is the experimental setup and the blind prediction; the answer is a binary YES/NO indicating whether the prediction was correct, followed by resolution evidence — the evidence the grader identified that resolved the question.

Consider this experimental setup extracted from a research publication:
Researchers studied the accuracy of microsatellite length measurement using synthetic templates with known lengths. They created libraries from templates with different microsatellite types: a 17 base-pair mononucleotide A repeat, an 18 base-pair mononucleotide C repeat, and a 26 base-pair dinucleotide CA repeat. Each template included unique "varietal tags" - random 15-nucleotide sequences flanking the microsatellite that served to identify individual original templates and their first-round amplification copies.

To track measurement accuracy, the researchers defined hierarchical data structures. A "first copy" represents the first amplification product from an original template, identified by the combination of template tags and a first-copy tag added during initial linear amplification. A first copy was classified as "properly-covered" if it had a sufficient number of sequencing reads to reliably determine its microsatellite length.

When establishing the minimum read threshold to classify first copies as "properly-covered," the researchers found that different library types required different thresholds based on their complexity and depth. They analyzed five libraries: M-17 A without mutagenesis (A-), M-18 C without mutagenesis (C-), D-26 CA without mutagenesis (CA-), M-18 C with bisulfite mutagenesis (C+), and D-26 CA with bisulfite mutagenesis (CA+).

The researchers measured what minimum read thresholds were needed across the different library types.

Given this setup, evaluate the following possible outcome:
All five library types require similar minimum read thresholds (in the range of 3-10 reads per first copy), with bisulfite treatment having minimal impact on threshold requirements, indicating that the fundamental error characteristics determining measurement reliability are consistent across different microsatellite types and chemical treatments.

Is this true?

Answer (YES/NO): NO